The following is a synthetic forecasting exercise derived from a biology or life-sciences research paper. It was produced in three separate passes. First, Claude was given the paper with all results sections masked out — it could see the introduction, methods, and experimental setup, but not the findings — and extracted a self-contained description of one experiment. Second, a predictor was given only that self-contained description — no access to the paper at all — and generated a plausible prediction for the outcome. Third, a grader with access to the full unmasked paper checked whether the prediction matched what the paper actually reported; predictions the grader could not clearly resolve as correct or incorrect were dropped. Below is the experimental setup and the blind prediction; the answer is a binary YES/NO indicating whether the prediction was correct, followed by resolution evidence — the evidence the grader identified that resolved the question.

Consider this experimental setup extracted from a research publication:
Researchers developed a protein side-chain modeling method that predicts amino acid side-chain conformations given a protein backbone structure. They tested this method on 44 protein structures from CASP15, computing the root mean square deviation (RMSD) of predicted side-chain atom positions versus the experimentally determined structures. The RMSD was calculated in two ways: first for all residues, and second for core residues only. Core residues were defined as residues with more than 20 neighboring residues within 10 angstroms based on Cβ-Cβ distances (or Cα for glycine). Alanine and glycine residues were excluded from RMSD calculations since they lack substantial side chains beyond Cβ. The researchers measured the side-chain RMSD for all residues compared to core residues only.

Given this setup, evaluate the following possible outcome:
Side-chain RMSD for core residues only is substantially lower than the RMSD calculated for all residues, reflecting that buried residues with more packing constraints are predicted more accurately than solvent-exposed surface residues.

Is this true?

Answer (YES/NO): YES